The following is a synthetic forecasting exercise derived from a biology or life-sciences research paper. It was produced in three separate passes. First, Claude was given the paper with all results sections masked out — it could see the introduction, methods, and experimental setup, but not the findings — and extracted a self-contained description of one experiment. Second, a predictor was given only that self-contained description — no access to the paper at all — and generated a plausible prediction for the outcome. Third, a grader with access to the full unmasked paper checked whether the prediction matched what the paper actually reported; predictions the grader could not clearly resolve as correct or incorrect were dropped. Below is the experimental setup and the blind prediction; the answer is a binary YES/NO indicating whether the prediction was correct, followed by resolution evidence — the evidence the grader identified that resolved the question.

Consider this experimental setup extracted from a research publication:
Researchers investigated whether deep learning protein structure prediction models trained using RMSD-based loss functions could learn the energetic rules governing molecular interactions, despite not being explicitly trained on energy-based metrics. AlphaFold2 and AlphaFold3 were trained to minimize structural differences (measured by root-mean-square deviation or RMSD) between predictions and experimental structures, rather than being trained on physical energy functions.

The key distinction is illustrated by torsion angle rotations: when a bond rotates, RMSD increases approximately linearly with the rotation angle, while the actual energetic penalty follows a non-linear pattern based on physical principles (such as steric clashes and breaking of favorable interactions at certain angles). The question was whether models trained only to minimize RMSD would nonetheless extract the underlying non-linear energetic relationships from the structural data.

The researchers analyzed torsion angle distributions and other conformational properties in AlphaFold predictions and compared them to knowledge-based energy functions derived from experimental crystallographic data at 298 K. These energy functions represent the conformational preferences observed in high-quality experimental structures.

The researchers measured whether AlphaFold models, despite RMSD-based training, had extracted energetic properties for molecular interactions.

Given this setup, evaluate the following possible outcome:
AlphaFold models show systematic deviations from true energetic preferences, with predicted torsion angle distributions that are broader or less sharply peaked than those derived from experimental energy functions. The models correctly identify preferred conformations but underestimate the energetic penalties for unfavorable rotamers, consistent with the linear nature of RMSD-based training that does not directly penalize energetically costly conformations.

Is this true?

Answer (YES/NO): NO